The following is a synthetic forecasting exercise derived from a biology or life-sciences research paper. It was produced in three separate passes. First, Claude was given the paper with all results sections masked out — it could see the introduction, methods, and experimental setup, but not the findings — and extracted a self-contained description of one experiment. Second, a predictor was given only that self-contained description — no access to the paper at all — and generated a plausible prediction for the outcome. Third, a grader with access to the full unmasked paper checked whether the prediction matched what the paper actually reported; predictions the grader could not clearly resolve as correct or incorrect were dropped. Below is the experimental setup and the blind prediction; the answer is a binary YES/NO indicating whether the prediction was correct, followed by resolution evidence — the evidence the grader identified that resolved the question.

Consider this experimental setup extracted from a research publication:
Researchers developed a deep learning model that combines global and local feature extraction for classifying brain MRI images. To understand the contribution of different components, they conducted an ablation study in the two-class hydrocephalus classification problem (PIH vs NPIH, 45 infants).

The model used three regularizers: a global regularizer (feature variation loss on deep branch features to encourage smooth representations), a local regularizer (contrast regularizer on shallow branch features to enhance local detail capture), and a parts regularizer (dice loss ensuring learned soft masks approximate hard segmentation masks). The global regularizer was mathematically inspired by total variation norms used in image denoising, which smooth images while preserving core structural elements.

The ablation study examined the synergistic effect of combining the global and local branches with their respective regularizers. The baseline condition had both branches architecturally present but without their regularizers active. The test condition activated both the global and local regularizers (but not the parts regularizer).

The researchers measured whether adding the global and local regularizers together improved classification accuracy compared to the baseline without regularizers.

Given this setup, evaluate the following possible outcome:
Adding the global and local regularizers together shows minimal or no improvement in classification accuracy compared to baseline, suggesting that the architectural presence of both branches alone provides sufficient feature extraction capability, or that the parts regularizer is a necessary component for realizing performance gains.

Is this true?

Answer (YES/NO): NO